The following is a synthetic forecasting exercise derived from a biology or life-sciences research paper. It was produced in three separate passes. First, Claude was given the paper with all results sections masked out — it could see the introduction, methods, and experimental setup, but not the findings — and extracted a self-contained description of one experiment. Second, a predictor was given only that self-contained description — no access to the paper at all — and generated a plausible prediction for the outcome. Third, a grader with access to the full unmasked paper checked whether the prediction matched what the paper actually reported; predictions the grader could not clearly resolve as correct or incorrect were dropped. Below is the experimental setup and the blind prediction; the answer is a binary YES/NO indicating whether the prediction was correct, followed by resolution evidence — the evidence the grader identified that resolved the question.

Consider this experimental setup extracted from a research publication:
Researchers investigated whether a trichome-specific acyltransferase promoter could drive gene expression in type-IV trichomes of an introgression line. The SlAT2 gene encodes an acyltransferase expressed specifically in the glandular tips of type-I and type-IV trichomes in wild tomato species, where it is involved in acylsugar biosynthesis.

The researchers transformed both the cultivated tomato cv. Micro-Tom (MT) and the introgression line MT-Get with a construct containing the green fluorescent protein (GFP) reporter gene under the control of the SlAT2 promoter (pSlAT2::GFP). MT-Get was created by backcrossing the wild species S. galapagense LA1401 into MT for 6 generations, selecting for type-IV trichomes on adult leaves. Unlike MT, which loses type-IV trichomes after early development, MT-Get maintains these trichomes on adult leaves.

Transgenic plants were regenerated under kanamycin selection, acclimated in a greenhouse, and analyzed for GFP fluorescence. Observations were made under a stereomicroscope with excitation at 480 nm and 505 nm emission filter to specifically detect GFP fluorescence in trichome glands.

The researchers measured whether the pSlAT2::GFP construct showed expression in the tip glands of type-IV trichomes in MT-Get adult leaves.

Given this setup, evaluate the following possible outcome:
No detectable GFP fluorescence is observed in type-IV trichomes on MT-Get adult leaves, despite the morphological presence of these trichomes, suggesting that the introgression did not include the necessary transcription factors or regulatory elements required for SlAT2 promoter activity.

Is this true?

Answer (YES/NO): NO